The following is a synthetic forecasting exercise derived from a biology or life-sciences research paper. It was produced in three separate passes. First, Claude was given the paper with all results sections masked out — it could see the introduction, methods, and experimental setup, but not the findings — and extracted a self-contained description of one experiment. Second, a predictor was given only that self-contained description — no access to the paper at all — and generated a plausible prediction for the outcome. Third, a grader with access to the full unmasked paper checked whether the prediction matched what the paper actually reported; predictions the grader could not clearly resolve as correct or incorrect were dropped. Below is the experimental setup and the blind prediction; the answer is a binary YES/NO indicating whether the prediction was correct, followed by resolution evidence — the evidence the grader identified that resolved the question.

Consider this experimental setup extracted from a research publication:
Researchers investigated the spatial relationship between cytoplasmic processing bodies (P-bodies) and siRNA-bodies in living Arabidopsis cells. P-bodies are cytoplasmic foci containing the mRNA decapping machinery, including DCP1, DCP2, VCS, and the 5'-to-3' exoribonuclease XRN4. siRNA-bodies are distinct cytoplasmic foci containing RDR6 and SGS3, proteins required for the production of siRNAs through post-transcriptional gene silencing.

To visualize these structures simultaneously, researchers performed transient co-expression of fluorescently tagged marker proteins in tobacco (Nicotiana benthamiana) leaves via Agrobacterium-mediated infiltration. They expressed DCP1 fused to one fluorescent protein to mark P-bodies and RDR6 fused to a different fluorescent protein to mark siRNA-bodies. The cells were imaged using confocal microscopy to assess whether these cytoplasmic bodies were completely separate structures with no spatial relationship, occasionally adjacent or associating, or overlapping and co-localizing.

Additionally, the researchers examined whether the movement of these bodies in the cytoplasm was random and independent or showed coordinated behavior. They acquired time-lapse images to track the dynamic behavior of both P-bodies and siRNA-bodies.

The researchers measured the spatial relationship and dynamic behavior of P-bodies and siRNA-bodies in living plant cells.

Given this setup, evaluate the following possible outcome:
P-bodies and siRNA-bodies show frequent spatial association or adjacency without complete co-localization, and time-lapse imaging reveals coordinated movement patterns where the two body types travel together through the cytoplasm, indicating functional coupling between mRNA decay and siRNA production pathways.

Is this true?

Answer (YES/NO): YES